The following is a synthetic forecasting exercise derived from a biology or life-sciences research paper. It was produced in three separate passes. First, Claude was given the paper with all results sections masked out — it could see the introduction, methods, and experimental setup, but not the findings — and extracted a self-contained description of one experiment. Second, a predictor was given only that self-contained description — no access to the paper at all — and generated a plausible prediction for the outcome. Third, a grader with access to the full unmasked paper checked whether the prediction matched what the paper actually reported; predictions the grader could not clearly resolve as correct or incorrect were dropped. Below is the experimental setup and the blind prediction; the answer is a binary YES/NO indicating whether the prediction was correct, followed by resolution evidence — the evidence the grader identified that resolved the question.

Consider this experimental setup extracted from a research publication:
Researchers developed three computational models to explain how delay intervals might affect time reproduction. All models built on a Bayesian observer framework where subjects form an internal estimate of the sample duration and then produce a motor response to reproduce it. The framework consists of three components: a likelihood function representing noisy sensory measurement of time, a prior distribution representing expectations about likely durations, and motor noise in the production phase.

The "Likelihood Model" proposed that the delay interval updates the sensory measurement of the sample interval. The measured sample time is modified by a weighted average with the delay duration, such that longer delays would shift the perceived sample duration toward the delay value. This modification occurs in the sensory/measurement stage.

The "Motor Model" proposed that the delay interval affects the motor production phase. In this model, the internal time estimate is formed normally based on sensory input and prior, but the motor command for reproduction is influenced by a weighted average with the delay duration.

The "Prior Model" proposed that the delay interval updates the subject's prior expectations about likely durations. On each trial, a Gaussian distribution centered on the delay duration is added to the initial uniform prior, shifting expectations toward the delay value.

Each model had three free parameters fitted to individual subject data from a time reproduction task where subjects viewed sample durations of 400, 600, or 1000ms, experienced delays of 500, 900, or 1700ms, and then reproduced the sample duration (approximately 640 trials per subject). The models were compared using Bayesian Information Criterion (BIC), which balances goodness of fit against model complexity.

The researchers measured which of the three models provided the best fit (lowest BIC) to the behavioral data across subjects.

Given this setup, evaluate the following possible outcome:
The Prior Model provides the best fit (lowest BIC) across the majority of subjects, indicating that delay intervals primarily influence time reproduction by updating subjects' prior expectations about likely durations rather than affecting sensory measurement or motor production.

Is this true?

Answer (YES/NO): NO